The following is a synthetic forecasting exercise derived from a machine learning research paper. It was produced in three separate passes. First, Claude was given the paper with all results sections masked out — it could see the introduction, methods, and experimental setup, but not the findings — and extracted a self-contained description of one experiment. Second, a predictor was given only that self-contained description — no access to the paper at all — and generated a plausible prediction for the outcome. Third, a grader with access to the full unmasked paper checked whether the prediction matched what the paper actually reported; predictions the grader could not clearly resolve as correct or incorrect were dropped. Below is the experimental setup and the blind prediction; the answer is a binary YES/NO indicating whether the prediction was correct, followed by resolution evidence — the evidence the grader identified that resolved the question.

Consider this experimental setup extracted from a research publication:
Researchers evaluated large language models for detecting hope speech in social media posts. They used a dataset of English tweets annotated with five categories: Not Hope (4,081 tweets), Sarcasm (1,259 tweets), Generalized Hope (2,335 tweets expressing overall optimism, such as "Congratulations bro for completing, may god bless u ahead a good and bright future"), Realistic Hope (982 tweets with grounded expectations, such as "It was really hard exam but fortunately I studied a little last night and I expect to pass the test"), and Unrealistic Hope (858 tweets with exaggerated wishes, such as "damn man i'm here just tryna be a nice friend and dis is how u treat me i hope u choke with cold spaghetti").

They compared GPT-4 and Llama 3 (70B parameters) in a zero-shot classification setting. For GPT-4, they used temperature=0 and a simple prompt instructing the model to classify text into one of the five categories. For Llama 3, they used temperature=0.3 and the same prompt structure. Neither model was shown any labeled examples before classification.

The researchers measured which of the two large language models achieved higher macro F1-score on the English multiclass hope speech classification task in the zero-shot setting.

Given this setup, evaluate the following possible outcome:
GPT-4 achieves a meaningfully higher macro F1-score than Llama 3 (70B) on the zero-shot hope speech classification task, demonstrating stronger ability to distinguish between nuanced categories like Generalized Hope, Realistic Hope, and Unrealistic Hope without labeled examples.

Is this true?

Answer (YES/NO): YES